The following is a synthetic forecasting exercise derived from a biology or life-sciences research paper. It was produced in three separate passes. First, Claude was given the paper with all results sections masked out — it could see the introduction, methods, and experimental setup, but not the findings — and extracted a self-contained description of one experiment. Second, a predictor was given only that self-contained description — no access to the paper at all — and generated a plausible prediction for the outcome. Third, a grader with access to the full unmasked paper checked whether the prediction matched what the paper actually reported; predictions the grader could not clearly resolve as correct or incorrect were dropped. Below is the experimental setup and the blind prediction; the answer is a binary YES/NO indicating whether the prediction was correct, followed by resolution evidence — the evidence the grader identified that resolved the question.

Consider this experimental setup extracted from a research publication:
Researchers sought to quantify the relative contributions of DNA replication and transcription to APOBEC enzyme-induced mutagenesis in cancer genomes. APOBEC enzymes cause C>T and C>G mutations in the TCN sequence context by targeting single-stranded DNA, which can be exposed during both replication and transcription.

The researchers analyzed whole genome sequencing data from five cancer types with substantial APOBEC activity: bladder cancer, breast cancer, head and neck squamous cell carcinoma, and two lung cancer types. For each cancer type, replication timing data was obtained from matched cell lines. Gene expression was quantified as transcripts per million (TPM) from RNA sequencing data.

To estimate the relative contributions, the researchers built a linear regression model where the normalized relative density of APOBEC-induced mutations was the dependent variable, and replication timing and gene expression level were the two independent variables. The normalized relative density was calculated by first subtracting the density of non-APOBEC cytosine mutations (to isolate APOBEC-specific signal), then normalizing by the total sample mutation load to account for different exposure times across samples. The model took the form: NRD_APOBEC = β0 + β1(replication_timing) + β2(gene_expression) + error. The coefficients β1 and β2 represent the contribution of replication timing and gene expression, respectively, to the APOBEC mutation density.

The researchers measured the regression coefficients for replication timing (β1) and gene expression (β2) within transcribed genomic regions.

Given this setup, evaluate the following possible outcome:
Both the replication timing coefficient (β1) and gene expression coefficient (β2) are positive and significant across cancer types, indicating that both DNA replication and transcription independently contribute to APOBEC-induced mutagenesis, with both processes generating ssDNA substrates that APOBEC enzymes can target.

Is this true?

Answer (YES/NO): NO